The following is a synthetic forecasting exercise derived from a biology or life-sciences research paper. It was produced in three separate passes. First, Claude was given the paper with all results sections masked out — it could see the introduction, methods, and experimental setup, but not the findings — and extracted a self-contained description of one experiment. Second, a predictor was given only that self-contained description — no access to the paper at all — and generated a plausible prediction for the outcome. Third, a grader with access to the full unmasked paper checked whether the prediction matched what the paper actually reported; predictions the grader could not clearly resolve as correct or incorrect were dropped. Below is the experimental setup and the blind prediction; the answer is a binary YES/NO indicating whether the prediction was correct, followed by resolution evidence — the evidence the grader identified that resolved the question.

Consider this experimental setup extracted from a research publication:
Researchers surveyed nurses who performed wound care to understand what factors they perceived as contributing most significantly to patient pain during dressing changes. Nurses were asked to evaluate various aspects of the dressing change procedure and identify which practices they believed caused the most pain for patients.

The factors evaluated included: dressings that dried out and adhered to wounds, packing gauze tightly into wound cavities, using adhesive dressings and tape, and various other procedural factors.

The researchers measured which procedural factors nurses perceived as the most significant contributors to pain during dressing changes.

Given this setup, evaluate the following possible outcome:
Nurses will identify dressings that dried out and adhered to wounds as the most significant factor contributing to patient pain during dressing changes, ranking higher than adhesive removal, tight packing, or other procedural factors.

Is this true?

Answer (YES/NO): YES